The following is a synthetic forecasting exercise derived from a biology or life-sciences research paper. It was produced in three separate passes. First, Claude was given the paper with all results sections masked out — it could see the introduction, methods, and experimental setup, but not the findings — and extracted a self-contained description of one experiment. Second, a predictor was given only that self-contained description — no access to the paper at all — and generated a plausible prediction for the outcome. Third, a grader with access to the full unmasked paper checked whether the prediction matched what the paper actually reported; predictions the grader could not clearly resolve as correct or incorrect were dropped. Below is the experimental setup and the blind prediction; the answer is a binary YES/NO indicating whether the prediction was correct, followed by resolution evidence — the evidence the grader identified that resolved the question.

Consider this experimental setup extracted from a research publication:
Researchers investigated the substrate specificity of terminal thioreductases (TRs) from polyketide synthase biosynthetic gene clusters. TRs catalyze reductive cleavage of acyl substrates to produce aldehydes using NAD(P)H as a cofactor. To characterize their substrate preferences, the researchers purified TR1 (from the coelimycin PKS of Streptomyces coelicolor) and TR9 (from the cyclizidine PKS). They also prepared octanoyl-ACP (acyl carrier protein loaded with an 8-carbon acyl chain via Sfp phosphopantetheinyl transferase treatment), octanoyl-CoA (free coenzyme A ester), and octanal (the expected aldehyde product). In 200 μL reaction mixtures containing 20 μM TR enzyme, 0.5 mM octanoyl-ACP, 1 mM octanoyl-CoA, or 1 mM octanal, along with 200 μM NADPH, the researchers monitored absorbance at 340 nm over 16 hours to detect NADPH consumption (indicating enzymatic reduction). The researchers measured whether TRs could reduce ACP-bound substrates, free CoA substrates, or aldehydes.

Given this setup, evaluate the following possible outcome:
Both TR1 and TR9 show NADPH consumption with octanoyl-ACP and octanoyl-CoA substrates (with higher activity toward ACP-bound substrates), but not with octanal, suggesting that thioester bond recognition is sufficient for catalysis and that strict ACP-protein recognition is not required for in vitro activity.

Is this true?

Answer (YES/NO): NO